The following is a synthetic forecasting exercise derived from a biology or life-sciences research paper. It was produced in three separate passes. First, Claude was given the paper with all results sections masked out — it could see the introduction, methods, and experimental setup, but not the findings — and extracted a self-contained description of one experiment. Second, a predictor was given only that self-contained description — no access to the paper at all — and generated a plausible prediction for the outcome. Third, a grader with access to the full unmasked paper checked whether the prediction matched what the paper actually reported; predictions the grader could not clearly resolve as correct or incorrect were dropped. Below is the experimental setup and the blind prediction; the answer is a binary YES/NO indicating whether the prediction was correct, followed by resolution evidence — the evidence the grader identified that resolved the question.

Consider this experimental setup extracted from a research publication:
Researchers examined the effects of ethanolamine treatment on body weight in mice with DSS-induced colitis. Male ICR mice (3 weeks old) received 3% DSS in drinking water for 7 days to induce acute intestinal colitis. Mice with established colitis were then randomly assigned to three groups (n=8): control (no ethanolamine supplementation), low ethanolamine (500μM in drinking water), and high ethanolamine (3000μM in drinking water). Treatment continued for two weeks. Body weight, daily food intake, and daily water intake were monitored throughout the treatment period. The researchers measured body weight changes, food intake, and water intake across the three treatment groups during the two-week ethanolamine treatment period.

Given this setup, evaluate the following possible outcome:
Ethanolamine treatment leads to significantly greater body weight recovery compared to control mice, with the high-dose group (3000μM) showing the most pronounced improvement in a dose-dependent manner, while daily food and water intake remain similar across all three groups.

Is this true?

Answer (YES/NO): NO